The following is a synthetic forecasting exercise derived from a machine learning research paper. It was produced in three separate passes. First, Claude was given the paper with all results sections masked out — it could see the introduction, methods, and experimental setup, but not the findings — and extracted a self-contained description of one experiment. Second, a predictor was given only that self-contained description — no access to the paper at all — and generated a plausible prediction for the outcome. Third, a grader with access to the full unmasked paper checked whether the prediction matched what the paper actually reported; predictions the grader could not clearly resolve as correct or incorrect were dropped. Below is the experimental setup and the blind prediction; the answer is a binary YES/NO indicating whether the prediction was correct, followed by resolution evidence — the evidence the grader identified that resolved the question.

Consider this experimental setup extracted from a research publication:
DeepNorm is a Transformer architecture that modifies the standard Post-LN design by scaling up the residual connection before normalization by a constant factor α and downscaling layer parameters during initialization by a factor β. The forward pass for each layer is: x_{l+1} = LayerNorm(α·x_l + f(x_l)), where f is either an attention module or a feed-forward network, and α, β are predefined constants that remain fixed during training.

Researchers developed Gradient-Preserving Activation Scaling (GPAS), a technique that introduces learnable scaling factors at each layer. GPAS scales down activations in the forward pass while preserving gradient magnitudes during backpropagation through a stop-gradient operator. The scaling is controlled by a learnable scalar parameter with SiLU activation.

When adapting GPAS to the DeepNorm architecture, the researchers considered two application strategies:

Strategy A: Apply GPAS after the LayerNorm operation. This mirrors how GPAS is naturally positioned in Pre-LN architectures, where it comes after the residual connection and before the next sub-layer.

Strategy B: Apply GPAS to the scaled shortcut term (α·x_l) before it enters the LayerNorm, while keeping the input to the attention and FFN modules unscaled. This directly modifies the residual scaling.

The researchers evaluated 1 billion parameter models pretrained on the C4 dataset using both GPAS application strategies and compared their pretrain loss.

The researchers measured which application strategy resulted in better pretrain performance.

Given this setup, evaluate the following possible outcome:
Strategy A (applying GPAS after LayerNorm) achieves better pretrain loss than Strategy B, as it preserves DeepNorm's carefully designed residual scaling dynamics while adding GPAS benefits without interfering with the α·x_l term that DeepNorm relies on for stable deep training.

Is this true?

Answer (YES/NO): NO